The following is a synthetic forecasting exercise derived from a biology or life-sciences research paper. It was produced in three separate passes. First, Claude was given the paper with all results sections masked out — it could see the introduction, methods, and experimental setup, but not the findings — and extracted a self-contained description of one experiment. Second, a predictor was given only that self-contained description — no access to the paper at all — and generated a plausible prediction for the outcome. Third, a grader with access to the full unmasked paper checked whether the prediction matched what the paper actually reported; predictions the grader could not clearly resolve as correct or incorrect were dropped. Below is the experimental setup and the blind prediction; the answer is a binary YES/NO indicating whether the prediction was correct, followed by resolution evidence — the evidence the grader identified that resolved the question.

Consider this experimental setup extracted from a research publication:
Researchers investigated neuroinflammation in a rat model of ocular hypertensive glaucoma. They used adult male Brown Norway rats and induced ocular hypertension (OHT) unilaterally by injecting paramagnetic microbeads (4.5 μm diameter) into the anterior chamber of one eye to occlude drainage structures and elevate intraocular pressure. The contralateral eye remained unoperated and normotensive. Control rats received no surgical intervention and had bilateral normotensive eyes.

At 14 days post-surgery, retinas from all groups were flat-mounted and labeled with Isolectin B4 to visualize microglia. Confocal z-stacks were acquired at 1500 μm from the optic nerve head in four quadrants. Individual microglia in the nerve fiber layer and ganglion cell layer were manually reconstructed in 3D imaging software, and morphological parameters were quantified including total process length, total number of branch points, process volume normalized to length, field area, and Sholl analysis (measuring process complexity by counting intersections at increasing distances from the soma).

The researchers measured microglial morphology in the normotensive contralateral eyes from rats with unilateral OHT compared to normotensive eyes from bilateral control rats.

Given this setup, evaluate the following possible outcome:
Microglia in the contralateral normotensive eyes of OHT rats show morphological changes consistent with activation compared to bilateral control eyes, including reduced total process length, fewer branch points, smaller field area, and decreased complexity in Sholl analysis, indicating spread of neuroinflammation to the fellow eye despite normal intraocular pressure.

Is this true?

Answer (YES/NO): YES